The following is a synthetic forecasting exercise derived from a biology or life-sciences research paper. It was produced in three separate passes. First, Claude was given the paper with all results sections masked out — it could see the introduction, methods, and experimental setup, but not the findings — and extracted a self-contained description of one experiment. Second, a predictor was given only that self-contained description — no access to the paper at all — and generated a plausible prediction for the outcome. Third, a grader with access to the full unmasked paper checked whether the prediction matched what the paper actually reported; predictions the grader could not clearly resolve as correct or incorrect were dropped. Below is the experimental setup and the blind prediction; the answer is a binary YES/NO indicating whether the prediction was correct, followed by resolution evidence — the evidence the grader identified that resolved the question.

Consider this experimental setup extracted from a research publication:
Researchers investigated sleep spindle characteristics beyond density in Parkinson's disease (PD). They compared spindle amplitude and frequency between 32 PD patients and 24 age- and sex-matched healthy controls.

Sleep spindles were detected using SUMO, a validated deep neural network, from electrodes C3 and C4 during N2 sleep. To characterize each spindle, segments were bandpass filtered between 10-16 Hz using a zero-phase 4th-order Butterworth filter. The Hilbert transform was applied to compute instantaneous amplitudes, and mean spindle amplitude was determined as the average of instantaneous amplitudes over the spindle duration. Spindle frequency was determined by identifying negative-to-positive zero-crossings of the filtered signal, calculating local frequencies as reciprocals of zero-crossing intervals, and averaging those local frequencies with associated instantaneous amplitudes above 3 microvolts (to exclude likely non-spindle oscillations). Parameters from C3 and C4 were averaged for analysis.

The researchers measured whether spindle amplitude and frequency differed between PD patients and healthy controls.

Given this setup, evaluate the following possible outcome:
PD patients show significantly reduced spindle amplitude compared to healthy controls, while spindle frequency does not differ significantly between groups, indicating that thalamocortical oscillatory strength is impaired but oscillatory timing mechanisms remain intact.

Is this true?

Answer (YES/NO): NO